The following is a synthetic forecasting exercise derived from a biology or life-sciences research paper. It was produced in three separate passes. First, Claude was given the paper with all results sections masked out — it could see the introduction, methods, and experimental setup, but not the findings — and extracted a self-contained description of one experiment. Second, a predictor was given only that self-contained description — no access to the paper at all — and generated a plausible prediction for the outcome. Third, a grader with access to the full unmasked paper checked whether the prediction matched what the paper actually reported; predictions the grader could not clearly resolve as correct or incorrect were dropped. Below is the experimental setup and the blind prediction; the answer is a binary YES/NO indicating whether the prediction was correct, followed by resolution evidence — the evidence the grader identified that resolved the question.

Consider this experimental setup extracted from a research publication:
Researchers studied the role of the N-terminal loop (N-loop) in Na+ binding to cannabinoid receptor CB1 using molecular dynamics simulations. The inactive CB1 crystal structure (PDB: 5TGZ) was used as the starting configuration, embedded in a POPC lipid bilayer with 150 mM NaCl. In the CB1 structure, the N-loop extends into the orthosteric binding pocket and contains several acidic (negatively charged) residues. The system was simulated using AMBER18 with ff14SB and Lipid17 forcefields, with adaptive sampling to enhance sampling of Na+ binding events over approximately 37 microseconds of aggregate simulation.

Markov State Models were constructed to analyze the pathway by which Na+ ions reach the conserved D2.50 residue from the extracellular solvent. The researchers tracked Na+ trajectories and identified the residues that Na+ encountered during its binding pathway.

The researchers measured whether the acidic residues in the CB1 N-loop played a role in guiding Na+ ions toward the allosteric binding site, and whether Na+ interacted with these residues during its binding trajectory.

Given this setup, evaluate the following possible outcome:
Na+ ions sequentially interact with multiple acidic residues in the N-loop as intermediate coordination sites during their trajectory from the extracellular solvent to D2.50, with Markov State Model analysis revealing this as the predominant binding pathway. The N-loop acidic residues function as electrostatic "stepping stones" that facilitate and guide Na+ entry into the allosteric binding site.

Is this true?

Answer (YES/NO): NO